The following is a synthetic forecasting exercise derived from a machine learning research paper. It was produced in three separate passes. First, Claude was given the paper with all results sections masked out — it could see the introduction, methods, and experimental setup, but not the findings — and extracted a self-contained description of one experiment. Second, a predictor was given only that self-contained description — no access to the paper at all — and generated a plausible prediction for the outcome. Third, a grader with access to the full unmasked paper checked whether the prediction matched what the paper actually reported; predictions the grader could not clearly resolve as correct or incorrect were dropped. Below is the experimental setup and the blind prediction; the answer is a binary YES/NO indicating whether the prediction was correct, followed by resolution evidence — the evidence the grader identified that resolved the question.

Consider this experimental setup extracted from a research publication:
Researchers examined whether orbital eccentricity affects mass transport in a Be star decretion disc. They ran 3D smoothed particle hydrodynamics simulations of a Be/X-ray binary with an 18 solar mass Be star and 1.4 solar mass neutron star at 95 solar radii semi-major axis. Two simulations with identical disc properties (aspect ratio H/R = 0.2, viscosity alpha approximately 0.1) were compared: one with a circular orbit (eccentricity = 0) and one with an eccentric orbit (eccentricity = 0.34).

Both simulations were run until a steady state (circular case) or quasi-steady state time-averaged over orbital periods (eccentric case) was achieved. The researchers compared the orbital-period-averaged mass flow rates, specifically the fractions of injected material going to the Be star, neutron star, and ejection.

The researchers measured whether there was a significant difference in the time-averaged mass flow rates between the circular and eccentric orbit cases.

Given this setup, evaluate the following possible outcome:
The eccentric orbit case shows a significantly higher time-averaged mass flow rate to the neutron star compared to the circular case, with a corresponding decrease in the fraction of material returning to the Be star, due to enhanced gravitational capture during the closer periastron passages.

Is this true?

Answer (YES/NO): NO